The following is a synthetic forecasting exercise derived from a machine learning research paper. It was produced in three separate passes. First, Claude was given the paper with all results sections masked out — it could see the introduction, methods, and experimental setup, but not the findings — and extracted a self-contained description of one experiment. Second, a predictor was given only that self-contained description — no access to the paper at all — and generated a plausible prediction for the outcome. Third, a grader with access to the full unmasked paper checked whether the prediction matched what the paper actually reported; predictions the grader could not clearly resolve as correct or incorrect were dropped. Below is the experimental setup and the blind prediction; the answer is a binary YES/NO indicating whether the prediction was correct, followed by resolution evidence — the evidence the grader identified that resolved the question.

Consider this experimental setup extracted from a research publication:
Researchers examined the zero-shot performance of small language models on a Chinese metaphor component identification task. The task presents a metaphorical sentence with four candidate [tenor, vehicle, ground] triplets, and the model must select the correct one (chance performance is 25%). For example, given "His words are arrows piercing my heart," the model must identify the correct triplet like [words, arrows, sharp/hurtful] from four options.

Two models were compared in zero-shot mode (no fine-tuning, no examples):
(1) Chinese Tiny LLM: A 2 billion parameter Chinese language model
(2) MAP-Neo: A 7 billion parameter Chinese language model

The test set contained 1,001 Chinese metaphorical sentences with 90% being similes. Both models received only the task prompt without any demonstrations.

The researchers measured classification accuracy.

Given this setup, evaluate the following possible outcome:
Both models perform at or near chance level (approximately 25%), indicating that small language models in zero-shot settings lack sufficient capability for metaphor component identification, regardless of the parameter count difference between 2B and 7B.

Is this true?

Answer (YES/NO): NO